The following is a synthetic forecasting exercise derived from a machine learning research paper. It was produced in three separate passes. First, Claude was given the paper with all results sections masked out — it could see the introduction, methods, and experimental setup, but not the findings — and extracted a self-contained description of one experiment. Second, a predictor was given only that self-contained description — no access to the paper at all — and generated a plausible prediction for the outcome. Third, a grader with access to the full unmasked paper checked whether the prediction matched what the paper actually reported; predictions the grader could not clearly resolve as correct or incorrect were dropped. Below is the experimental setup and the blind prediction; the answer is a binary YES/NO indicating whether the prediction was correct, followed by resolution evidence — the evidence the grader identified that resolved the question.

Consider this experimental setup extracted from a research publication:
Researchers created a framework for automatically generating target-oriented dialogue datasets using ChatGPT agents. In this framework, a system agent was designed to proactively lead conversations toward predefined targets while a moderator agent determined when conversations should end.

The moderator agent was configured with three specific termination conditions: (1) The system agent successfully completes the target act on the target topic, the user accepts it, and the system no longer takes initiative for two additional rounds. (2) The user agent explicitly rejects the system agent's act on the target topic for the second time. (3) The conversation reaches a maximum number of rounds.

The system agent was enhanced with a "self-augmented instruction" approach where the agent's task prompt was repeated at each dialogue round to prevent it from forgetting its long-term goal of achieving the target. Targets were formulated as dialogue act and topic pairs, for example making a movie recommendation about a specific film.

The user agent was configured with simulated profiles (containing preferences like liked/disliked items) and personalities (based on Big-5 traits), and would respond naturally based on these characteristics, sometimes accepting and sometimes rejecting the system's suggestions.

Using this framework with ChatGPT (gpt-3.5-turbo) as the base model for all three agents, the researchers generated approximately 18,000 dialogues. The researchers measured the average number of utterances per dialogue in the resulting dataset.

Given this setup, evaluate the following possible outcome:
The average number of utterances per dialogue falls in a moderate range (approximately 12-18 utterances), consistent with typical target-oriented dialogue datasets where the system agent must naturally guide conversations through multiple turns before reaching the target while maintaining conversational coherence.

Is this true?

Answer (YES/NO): YES